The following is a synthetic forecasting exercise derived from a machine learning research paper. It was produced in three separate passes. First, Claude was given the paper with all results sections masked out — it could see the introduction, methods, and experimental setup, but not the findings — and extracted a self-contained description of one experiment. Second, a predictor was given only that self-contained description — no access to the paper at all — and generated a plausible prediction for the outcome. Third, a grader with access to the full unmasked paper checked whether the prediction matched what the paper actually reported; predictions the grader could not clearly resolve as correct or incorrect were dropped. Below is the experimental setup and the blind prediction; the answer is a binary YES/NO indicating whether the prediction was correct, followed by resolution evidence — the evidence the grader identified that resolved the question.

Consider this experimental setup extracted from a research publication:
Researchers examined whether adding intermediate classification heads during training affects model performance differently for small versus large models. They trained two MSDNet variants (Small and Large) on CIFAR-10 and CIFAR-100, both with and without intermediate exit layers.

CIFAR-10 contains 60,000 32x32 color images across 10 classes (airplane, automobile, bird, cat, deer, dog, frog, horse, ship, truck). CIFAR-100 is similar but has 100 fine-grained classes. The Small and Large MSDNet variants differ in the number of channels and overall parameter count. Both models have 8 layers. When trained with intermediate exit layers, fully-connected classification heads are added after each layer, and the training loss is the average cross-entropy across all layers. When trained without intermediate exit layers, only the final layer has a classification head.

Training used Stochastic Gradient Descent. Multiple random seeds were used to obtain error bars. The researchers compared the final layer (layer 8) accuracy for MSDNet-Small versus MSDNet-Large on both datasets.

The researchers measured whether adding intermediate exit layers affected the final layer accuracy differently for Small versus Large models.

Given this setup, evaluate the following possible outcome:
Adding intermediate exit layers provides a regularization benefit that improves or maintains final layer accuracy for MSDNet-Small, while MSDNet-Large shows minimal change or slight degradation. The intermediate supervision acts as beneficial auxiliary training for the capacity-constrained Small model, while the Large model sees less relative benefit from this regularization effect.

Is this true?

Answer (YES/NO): NO